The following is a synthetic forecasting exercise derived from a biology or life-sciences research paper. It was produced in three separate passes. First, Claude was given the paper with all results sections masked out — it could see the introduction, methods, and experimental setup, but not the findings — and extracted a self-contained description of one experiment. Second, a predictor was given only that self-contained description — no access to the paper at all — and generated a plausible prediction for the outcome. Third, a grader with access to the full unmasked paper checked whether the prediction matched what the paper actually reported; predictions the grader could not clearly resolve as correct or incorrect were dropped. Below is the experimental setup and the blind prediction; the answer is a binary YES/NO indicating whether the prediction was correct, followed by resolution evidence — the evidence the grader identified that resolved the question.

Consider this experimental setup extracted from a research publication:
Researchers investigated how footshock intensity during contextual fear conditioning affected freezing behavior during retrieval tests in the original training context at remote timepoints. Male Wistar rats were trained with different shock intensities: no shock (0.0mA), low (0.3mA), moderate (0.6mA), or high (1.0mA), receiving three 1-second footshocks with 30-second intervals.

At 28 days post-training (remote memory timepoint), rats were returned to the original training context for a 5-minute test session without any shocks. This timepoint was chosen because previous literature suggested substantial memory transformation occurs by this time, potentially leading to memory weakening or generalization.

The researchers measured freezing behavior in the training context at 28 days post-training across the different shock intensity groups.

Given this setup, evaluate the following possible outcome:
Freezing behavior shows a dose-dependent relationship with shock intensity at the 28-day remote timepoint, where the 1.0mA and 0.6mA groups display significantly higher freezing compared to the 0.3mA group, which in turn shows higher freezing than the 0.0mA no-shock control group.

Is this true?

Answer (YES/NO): NO